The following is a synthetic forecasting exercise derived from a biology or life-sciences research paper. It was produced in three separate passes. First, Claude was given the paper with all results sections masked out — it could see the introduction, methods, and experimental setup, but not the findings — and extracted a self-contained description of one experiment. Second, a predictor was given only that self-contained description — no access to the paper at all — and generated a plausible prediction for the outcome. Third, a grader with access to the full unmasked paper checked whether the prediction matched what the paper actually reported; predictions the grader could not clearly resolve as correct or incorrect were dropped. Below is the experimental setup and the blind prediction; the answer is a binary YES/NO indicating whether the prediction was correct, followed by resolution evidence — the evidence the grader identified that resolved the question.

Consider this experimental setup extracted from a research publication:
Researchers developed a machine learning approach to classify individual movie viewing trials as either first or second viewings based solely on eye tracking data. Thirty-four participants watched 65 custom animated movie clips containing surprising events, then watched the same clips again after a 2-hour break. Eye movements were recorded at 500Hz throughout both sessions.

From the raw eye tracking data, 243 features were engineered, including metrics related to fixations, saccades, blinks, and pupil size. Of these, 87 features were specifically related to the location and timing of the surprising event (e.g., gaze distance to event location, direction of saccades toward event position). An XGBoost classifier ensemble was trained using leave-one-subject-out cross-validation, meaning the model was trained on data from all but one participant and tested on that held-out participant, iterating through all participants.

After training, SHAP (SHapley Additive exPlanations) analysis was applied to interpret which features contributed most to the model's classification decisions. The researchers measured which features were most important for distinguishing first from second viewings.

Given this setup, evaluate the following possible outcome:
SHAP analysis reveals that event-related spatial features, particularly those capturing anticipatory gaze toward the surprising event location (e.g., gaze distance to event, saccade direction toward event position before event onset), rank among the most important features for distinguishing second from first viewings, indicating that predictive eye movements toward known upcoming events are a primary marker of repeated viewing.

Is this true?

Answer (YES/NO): YES